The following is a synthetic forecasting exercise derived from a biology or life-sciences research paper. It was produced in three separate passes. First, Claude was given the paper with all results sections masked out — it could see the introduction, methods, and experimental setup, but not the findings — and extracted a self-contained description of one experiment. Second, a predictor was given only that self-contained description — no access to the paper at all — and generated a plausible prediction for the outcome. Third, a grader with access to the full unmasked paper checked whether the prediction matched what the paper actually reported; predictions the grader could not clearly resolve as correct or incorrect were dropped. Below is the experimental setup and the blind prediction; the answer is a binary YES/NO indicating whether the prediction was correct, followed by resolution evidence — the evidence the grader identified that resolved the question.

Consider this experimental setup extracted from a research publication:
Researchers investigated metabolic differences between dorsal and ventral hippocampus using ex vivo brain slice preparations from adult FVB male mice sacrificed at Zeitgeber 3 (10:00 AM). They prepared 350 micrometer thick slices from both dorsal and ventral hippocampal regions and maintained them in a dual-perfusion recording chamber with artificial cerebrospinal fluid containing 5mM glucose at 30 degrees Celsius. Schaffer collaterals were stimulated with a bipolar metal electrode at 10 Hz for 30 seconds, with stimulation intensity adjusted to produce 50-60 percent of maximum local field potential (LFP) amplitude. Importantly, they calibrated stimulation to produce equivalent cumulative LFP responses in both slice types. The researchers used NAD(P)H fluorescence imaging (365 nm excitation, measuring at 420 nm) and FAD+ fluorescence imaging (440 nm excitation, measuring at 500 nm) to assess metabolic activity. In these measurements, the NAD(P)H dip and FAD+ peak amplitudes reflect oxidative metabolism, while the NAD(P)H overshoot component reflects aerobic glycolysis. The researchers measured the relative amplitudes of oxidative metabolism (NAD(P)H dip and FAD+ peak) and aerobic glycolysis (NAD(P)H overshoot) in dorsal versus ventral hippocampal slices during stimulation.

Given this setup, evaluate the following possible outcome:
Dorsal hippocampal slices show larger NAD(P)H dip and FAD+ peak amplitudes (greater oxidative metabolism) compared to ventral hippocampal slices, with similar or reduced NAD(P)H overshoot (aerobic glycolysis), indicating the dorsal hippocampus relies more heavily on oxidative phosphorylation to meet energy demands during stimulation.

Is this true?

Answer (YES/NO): NO